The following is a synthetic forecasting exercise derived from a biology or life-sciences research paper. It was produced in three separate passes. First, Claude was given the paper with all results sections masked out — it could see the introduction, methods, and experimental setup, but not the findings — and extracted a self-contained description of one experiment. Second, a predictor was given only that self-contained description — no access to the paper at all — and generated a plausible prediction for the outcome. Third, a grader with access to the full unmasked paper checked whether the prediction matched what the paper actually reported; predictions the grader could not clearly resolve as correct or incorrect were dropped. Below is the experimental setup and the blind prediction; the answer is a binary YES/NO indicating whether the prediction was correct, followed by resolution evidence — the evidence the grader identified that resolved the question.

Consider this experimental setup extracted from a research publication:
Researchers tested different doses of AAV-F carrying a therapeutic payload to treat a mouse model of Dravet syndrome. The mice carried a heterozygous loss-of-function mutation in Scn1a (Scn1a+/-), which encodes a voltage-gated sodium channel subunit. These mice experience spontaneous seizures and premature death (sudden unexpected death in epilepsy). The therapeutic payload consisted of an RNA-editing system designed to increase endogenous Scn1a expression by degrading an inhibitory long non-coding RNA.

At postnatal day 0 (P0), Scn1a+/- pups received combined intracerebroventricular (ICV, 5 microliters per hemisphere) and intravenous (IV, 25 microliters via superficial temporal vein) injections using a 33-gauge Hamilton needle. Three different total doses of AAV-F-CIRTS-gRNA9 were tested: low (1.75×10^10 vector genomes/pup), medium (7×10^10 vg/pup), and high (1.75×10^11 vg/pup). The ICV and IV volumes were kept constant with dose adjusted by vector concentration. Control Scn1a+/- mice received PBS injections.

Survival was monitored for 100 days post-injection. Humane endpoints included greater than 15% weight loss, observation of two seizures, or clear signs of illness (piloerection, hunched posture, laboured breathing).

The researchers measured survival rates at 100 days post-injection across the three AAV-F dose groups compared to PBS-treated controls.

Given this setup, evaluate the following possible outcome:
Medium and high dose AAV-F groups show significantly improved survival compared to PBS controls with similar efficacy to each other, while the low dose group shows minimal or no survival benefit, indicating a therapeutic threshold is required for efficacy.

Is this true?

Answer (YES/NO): NO